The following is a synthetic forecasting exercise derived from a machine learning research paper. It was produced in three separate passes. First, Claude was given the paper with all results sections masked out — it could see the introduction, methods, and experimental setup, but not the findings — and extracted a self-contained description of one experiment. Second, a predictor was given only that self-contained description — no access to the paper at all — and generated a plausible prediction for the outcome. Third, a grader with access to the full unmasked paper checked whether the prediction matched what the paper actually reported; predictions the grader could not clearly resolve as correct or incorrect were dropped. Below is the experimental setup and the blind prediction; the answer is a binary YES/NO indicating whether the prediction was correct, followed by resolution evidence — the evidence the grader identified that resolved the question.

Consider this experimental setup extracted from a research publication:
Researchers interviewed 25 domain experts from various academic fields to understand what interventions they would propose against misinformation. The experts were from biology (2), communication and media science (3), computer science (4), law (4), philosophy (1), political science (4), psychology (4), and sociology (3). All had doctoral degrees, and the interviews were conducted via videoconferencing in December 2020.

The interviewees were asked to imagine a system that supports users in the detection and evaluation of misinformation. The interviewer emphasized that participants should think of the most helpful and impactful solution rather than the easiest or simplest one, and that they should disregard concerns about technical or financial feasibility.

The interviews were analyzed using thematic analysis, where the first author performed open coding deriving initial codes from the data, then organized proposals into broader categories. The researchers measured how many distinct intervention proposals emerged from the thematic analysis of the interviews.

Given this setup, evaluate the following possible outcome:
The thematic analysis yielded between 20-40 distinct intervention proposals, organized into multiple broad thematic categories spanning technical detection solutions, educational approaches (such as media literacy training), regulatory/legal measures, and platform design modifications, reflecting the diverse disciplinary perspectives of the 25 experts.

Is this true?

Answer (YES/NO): NO